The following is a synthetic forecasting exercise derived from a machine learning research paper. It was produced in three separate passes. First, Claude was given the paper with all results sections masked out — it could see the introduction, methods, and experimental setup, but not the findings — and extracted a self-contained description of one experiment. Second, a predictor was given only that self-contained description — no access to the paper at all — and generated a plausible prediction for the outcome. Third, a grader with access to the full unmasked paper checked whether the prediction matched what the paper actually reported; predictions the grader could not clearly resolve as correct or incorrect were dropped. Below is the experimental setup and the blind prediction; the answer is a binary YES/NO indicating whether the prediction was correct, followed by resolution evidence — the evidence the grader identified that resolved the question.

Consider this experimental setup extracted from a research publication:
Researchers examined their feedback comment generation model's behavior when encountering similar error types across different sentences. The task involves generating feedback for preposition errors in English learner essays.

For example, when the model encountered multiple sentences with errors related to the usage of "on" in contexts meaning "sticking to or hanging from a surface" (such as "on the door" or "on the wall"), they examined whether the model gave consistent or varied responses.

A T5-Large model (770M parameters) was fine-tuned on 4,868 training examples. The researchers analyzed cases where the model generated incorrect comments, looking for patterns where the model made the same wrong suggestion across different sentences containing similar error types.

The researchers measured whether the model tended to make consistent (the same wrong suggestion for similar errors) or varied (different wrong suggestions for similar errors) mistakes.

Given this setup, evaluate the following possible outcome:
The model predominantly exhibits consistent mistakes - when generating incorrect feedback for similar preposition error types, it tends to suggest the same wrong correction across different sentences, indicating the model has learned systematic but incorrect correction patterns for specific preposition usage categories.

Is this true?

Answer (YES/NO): YES